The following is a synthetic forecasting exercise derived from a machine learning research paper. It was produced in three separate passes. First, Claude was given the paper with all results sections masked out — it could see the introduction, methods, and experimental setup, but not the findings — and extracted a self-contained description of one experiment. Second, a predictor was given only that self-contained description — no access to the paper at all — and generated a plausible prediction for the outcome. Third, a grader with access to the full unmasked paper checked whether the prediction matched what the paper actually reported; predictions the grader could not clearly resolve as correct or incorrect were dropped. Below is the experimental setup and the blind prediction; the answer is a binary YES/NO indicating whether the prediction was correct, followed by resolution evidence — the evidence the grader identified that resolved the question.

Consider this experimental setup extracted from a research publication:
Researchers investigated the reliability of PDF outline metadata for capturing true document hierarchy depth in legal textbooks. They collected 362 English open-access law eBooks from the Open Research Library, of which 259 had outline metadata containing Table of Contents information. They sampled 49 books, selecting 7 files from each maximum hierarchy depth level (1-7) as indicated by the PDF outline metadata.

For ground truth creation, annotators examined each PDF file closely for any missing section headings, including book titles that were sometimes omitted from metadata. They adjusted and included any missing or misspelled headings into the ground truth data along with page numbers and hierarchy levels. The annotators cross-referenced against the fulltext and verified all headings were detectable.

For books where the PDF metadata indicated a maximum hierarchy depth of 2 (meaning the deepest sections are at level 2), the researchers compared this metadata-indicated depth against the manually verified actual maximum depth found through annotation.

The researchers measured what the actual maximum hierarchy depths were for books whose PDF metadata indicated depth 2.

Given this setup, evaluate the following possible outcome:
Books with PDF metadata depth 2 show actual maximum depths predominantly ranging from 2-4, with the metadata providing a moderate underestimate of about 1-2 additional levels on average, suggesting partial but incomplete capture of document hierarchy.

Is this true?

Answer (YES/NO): NO